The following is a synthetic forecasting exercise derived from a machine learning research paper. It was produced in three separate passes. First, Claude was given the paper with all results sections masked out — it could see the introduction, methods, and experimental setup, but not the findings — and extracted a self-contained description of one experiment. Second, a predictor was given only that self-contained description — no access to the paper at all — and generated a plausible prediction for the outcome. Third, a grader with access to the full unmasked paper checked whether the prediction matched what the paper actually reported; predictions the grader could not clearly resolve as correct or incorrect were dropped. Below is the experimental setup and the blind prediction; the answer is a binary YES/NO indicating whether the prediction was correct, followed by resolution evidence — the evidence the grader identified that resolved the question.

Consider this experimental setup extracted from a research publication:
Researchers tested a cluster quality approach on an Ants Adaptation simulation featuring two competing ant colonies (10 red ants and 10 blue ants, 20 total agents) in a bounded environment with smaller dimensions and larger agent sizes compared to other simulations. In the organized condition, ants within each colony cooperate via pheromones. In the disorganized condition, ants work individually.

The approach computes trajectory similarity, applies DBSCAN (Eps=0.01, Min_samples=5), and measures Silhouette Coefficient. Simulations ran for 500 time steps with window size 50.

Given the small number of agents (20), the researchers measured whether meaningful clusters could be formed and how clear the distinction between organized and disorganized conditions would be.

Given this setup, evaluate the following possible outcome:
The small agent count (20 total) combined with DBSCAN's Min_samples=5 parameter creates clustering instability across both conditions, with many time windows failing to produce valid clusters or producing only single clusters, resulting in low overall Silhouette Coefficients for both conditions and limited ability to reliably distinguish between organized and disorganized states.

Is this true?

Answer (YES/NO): NO